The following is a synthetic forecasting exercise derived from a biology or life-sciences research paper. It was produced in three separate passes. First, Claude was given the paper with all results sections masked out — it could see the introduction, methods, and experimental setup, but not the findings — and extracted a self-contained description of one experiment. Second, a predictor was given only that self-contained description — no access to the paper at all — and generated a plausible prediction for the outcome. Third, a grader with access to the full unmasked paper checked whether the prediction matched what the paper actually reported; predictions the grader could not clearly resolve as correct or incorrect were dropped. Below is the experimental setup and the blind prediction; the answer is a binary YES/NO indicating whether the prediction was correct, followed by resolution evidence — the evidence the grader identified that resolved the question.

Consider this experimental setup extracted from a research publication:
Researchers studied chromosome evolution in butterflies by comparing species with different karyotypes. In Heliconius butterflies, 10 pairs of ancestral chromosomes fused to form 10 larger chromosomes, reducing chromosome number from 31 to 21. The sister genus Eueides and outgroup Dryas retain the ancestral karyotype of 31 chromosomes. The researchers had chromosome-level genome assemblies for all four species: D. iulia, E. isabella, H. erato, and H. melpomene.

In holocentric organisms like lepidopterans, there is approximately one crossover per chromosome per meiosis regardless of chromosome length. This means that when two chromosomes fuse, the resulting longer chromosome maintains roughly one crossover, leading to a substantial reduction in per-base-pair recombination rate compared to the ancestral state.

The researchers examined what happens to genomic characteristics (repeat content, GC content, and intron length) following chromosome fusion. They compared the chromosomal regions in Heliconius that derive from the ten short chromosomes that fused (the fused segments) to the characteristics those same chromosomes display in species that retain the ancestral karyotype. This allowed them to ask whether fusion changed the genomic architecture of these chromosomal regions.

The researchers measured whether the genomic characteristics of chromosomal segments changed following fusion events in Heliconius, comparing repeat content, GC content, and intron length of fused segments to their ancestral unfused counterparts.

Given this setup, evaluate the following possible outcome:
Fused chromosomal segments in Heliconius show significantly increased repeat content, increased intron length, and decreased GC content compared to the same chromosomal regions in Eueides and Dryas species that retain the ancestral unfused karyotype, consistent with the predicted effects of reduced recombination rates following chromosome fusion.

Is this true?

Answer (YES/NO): NO